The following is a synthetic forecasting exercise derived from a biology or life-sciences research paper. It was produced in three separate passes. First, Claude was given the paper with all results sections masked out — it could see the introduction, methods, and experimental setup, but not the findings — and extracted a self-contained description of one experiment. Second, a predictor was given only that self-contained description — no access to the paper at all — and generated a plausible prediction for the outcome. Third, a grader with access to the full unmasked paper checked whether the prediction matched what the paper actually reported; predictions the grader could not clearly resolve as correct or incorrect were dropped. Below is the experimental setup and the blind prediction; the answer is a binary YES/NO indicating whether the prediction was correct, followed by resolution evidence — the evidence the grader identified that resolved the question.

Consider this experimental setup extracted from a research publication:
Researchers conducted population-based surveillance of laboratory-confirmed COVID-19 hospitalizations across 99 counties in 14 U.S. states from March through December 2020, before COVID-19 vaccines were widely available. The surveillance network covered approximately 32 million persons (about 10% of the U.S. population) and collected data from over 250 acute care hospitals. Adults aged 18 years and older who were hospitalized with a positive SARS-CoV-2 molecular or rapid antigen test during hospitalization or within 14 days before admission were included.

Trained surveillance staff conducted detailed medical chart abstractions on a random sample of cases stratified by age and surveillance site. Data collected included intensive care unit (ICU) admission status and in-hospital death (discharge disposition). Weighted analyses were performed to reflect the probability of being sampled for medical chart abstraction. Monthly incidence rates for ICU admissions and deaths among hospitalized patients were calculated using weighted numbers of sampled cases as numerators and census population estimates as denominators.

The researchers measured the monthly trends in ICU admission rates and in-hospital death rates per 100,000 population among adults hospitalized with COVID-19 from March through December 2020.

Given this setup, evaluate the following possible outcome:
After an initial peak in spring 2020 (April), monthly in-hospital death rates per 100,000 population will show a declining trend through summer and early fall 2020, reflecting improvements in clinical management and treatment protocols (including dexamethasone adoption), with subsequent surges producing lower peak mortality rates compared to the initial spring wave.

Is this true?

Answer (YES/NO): NO